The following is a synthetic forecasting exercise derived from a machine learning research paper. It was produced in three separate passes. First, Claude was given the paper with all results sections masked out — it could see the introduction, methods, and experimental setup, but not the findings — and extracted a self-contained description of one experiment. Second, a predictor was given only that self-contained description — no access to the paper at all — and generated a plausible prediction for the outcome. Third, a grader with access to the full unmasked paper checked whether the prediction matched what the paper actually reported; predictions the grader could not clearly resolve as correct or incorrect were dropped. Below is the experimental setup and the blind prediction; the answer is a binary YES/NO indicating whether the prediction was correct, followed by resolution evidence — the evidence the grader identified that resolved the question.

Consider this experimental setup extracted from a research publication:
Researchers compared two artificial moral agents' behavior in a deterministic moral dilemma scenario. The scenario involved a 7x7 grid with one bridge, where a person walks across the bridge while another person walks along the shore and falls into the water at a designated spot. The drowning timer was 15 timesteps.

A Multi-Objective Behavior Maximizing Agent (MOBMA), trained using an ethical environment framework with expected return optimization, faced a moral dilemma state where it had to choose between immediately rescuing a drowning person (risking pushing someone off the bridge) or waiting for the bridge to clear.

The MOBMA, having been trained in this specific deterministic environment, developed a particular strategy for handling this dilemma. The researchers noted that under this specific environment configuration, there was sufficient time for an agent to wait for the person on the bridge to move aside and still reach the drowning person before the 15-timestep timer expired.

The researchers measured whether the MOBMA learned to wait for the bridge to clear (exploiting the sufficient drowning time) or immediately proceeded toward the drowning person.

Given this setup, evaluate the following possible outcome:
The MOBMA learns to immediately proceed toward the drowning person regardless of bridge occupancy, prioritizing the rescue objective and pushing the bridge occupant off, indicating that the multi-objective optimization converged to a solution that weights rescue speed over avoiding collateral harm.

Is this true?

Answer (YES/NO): NO